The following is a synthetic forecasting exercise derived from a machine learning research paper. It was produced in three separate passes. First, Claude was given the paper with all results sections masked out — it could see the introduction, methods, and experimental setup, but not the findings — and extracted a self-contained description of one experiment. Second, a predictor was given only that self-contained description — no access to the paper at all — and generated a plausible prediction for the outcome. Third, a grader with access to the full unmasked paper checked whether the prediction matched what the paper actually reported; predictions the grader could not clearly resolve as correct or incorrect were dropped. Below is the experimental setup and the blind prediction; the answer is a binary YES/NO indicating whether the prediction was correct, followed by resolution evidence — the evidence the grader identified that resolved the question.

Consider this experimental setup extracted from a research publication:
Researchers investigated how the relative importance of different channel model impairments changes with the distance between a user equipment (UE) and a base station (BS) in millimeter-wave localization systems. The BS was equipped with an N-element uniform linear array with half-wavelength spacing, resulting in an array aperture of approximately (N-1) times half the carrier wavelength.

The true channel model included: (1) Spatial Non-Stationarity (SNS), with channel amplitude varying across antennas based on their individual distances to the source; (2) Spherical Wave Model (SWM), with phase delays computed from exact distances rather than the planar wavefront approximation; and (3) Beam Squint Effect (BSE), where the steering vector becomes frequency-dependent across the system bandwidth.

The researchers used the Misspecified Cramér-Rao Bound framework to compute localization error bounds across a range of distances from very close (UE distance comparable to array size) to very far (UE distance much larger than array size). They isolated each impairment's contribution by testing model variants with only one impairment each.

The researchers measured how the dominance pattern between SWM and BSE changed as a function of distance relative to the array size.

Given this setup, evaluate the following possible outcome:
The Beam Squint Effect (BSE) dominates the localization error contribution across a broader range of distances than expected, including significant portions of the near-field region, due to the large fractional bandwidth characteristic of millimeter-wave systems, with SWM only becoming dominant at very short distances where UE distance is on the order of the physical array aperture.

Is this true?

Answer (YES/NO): NO